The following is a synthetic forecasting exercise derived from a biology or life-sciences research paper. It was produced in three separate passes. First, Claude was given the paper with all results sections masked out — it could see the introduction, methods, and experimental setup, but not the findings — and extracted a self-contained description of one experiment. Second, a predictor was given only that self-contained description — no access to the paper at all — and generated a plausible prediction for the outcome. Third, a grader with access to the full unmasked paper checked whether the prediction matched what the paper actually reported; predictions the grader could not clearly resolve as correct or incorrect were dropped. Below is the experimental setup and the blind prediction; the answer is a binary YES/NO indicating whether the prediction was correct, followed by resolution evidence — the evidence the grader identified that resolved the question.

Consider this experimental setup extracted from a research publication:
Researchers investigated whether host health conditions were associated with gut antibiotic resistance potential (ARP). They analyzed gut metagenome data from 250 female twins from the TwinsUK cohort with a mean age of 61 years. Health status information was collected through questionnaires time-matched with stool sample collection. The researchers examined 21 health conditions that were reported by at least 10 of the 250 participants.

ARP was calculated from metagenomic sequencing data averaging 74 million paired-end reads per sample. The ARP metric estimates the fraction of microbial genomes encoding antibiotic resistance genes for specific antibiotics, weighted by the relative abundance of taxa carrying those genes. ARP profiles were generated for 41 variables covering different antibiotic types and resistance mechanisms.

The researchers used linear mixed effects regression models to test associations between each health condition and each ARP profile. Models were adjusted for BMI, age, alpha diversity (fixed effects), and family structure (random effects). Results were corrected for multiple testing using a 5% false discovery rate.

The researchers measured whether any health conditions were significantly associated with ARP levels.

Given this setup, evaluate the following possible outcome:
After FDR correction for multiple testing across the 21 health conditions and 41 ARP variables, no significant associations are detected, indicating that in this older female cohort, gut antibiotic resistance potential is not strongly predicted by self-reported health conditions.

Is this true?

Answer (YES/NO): YES